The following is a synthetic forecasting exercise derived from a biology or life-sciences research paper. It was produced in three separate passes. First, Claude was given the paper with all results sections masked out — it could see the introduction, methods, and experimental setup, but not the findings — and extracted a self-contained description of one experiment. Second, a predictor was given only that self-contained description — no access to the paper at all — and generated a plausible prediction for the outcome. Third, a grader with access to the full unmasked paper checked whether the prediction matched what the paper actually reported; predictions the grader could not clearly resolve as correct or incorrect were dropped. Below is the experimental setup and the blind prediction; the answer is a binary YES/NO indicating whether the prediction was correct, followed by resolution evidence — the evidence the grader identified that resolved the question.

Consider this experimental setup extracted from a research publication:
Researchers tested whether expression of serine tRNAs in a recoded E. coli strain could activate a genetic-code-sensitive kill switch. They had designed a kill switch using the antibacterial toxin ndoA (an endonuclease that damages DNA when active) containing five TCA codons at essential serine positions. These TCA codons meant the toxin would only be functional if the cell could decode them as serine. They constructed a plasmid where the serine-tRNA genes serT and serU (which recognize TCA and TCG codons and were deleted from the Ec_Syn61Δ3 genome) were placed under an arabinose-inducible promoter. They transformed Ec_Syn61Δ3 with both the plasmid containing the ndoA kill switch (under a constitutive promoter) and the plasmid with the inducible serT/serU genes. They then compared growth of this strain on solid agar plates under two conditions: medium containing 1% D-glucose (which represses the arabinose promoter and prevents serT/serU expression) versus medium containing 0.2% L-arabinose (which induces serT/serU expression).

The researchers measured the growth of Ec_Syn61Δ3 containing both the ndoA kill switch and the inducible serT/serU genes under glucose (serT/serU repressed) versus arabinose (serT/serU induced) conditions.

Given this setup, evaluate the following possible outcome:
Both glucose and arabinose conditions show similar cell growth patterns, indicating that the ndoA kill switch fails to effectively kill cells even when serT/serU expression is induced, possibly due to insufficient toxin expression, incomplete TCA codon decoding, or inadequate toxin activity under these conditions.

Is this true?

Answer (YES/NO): NO